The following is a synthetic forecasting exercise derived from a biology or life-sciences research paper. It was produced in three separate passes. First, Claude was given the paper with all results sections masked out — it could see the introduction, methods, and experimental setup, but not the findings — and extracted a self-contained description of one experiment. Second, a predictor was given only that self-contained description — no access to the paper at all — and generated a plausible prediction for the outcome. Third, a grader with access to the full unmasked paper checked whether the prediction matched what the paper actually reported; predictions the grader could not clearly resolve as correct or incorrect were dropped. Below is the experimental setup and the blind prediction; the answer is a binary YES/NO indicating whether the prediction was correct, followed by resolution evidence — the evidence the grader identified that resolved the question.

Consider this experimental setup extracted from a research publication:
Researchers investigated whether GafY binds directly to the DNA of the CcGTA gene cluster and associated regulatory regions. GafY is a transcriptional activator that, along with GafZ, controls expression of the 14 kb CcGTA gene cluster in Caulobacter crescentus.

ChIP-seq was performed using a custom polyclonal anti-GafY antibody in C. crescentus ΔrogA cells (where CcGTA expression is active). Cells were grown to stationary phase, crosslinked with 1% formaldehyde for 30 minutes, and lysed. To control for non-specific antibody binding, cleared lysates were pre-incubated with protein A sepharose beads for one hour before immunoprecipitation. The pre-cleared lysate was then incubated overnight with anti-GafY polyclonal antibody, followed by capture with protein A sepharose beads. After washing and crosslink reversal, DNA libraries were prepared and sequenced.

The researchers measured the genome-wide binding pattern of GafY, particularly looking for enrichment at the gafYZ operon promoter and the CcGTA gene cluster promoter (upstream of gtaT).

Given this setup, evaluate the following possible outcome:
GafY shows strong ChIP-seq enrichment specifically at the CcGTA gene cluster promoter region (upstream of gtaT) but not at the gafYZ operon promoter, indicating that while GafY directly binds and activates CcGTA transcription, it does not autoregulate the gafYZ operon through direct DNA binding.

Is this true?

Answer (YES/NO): NO